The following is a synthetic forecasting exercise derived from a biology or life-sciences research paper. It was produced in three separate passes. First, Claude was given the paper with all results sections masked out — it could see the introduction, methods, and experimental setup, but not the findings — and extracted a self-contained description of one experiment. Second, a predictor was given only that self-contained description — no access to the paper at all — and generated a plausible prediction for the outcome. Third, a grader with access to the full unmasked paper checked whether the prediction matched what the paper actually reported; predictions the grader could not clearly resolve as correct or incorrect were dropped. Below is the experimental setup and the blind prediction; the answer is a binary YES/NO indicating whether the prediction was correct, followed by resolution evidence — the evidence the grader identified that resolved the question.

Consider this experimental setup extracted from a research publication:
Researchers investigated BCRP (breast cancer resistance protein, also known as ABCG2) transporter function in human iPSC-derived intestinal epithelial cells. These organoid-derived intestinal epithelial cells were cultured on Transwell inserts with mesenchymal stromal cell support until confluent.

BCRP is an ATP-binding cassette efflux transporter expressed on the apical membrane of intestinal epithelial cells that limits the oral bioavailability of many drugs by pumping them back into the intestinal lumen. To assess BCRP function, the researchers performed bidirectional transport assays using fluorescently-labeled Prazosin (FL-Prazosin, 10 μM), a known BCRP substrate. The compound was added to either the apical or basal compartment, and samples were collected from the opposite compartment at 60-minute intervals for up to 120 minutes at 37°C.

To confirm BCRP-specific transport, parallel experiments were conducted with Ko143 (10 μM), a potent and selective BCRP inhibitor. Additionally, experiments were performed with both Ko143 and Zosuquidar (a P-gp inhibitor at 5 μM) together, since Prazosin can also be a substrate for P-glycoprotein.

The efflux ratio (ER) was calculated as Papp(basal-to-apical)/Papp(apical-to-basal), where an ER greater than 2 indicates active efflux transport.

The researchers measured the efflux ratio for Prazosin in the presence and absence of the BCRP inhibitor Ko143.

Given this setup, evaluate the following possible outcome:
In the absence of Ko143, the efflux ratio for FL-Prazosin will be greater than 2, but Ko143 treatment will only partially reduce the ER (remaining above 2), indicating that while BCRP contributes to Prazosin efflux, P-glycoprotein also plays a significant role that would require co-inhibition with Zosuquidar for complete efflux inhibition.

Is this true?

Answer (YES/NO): YES